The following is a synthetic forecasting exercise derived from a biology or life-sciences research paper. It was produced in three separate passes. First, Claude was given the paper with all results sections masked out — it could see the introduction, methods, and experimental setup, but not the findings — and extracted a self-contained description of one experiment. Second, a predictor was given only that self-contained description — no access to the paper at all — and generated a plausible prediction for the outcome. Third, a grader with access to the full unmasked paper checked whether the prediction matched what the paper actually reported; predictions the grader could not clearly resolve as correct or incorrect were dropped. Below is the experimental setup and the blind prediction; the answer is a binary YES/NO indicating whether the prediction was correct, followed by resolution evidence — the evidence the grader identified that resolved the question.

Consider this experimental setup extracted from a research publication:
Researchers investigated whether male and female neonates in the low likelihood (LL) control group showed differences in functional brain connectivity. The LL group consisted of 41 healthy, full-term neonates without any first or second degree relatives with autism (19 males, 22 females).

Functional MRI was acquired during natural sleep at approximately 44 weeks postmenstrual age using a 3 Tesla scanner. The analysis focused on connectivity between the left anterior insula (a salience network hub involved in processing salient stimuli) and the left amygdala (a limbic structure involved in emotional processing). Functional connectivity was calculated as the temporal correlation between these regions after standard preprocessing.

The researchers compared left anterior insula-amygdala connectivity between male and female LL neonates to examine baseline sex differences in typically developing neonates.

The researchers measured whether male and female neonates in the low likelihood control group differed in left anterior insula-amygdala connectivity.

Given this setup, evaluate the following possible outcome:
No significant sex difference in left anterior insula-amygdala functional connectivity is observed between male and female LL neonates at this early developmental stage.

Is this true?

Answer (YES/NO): YES